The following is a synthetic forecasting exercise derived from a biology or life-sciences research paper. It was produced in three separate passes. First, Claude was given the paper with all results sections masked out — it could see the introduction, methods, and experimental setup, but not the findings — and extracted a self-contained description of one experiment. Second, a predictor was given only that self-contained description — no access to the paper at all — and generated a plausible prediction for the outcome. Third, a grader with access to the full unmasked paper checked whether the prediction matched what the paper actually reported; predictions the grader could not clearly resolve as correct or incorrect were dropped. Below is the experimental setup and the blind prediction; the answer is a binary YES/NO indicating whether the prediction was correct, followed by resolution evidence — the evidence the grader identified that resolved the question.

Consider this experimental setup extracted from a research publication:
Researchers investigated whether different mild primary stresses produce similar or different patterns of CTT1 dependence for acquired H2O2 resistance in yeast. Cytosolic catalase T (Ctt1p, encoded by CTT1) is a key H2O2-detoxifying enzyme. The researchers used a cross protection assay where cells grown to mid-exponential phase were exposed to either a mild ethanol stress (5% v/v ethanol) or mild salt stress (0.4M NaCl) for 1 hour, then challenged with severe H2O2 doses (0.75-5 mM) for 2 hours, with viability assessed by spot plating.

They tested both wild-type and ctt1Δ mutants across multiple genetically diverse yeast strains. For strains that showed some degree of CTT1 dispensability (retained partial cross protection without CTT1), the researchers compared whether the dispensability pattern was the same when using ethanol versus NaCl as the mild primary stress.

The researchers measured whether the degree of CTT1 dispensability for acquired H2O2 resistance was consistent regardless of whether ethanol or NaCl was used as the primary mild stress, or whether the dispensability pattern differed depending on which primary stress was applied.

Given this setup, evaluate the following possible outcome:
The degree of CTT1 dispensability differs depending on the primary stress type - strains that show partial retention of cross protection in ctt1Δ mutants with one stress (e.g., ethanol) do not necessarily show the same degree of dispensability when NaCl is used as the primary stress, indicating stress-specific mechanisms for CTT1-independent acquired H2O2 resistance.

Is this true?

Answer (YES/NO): YES